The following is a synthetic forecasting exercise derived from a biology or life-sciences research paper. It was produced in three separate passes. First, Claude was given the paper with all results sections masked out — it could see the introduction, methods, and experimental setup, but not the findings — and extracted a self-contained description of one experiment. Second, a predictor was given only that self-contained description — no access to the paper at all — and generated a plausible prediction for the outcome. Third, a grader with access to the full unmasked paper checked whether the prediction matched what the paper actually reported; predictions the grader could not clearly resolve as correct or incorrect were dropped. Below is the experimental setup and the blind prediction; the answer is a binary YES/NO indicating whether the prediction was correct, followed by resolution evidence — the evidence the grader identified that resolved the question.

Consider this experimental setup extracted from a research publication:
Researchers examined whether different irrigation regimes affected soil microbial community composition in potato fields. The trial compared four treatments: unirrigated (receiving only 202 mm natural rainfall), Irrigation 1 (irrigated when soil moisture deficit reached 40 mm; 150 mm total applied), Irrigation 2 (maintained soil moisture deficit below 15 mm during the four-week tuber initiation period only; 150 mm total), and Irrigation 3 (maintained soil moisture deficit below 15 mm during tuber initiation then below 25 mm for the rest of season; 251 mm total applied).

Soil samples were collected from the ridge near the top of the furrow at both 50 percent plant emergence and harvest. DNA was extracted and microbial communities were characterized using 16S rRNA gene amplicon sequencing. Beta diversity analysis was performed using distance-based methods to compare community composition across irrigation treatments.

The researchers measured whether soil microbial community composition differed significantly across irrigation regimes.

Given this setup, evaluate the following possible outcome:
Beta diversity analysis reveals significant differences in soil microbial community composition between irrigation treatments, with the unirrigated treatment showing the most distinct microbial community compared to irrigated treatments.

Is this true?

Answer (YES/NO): NO